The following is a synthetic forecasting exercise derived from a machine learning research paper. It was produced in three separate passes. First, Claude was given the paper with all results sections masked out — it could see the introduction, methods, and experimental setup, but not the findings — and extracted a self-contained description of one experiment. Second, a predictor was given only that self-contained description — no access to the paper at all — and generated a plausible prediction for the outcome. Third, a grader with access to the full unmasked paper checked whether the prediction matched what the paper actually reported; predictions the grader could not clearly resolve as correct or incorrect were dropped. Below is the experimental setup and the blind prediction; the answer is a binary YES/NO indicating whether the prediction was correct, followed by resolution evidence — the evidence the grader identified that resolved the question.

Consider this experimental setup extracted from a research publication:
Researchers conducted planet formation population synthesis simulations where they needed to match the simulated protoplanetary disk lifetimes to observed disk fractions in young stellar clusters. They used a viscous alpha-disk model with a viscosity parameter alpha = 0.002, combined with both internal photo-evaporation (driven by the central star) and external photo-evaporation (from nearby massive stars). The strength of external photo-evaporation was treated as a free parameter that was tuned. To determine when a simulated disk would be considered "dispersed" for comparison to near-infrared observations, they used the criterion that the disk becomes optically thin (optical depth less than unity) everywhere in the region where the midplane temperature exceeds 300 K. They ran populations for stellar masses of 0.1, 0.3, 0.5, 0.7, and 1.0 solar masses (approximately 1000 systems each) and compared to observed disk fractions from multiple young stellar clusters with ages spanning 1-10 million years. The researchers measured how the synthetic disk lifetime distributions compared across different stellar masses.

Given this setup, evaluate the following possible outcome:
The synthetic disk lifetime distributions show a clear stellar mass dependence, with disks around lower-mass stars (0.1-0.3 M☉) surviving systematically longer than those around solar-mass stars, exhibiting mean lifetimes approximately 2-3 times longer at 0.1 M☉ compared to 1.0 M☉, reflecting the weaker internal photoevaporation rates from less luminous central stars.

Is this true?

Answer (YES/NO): NO